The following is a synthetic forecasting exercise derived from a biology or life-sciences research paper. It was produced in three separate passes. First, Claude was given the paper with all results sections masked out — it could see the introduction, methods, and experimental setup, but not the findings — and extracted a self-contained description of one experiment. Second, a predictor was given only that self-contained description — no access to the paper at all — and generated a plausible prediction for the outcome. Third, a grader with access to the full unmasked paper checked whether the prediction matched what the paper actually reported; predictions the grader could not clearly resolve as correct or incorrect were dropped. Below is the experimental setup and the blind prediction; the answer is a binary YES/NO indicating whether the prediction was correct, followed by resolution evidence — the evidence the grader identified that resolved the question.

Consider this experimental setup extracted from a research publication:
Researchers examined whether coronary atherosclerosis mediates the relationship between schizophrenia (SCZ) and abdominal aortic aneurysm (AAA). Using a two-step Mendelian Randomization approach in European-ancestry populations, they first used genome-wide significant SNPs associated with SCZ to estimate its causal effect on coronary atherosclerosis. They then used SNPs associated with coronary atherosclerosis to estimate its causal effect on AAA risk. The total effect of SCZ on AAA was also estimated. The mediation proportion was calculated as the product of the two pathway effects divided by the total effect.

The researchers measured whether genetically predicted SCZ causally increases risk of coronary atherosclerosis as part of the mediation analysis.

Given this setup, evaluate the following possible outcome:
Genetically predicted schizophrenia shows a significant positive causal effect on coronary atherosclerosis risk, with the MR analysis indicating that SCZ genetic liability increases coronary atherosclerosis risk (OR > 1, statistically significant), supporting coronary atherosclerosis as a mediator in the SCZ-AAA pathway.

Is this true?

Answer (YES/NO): NO